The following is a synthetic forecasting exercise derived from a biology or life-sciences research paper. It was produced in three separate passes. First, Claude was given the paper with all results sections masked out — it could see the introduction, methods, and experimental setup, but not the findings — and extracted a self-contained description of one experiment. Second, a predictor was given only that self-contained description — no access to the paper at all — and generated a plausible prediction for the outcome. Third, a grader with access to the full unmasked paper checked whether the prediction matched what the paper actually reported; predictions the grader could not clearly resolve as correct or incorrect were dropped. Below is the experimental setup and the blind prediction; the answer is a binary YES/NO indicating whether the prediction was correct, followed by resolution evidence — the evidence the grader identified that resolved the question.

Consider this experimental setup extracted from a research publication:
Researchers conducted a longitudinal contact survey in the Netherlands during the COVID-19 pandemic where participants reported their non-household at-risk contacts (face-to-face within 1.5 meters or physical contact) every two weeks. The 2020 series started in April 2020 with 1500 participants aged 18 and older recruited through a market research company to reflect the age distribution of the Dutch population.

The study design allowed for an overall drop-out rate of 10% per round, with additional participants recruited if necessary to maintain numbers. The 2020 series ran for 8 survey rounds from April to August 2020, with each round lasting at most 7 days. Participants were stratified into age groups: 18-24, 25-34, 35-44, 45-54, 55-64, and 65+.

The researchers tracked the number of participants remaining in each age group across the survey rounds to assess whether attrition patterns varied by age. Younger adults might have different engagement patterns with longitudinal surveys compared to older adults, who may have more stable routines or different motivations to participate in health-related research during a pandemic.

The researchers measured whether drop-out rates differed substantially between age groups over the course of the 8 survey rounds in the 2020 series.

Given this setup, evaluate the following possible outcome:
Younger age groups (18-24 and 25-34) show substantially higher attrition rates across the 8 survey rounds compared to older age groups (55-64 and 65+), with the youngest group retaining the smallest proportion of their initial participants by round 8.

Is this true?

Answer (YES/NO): YES